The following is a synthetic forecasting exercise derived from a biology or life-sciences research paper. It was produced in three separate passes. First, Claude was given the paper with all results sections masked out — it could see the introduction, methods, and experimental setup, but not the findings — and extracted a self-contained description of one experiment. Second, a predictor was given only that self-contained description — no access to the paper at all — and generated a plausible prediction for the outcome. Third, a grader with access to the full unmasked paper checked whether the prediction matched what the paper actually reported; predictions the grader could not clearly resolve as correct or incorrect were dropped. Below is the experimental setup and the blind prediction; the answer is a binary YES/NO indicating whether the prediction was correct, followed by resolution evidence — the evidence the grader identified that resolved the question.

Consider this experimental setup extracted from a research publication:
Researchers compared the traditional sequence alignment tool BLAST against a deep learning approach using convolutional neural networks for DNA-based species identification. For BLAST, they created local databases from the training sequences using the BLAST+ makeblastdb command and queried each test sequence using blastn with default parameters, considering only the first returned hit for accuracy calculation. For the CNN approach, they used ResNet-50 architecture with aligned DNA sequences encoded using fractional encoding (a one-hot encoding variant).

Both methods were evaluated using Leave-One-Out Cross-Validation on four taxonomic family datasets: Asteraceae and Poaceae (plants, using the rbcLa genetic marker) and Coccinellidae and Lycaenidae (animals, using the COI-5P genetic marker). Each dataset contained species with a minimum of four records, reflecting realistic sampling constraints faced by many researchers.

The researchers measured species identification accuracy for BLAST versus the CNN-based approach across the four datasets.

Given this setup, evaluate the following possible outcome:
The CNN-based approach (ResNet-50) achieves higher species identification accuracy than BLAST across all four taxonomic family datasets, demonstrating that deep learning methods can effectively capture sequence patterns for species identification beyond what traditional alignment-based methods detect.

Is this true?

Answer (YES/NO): YES